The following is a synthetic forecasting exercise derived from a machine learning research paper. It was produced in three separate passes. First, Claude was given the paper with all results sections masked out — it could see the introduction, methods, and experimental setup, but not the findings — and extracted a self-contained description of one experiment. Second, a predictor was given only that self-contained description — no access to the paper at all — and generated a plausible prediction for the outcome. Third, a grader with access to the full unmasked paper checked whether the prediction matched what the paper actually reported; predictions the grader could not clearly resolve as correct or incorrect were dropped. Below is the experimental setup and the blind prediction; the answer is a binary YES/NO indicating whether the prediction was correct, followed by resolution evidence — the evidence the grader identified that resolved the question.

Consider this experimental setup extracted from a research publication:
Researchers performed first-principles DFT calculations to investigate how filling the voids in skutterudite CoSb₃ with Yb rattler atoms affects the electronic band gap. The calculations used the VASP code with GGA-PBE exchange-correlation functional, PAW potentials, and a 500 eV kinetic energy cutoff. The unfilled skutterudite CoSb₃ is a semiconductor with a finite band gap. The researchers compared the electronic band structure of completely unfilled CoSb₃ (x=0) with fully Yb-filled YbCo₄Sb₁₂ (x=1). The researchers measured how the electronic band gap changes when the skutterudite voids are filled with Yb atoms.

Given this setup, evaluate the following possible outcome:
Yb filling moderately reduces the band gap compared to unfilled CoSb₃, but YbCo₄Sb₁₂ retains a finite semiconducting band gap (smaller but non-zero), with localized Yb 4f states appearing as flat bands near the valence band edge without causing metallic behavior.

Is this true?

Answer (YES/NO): NO